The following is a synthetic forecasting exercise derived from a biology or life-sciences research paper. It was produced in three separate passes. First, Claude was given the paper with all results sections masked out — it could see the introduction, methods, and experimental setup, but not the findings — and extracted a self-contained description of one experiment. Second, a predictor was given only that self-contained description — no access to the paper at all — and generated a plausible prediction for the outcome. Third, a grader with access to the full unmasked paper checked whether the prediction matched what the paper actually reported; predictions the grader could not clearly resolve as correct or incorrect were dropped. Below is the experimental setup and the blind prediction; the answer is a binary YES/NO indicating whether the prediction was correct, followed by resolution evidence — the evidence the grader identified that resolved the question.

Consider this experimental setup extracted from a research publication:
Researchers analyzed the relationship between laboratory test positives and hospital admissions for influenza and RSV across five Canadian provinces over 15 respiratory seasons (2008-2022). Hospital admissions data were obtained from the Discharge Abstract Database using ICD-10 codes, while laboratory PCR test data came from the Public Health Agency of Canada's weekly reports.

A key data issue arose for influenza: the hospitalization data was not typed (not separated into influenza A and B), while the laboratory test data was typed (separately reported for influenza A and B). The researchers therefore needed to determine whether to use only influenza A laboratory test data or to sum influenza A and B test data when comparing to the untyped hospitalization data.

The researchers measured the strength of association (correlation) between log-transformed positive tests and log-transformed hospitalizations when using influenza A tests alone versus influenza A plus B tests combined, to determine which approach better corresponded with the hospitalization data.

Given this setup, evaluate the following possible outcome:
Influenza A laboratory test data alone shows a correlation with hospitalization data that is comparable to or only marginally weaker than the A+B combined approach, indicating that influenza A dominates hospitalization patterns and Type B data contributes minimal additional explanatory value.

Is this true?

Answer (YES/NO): NO